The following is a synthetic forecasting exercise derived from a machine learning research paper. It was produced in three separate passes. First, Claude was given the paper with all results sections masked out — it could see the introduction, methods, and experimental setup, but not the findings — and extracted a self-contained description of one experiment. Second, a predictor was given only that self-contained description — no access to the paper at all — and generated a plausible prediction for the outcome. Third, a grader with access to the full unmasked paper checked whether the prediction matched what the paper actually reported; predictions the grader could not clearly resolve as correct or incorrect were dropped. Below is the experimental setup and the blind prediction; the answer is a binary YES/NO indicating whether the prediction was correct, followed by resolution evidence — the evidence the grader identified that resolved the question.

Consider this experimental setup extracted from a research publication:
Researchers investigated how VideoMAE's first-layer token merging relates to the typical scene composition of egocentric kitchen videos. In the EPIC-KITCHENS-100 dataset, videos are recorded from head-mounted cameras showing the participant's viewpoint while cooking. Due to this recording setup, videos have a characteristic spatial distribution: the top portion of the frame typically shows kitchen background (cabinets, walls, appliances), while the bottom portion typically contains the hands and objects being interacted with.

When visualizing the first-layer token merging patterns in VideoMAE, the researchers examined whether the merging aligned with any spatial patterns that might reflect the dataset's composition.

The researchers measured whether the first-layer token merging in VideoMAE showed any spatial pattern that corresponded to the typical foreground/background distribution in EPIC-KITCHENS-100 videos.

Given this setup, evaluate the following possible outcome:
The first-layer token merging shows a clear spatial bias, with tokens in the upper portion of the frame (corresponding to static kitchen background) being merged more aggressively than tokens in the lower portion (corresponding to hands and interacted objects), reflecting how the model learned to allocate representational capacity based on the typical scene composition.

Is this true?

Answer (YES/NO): NO